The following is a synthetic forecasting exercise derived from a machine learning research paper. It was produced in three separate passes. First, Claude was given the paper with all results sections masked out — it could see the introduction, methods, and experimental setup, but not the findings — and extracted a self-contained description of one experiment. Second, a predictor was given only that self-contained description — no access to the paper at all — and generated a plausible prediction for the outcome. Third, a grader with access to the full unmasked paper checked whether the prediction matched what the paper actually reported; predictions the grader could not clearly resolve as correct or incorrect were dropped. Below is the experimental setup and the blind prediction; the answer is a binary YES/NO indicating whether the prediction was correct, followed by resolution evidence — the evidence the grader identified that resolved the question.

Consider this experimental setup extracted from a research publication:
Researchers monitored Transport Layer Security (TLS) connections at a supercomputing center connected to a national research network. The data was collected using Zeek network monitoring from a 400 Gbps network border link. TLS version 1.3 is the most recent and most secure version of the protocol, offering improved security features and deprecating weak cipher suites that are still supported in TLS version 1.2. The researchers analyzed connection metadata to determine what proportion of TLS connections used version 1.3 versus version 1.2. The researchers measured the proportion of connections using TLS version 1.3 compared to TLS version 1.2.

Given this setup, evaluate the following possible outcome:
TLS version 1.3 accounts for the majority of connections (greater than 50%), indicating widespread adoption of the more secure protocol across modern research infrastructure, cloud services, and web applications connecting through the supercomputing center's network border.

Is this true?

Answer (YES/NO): YES